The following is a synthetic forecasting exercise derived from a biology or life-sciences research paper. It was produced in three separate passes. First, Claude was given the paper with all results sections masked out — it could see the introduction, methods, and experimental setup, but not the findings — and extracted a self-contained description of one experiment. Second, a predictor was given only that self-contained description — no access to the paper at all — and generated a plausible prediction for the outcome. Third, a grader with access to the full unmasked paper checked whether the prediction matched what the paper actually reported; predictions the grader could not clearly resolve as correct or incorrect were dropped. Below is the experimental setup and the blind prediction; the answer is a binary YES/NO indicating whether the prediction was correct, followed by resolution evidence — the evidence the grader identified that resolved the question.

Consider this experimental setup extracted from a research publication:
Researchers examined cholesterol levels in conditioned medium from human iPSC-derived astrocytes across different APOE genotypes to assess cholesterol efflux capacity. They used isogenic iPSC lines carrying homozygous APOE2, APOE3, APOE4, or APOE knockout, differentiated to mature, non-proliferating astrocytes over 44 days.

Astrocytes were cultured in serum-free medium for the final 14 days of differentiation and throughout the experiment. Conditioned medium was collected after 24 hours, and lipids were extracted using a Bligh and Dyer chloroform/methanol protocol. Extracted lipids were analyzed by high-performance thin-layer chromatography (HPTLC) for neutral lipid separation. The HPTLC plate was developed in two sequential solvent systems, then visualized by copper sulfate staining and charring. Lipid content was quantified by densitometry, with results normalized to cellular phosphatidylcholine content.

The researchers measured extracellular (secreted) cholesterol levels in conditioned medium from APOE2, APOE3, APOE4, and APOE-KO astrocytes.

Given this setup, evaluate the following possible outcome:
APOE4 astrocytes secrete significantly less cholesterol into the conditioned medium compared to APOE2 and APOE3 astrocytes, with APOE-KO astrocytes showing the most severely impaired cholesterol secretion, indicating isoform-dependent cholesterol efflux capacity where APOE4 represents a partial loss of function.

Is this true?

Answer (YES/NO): NO